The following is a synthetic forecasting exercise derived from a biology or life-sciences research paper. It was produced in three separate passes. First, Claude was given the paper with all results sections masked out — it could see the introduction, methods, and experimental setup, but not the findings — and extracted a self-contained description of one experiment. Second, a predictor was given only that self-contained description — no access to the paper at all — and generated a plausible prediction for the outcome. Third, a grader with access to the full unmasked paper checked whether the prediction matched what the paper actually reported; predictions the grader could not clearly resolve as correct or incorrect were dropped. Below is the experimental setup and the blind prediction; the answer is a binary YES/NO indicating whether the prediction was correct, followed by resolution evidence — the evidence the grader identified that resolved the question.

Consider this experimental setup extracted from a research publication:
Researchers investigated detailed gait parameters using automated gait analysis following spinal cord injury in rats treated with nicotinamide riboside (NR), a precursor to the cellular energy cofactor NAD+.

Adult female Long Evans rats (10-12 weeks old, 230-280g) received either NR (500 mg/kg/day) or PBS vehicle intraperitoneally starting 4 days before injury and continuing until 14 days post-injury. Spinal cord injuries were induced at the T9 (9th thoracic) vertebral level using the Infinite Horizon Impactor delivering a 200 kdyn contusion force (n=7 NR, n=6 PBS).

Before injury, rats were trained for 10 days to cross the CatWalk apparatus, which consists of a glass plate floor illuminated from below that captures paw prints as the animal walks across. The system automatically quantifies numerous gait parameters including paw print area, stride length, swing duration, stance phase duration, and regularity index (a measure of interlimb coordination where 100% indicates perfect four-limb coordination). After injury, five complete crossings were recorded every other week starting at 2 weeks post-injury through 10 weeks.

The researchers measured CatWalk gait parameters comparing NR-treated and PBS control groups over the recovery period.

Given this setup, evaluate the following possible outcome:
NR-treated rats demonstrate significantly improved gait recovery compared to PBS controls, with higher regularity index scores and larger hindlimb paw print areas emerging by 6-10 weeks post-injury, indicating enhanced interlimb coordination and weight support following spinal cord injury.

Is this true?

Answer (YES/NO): NO